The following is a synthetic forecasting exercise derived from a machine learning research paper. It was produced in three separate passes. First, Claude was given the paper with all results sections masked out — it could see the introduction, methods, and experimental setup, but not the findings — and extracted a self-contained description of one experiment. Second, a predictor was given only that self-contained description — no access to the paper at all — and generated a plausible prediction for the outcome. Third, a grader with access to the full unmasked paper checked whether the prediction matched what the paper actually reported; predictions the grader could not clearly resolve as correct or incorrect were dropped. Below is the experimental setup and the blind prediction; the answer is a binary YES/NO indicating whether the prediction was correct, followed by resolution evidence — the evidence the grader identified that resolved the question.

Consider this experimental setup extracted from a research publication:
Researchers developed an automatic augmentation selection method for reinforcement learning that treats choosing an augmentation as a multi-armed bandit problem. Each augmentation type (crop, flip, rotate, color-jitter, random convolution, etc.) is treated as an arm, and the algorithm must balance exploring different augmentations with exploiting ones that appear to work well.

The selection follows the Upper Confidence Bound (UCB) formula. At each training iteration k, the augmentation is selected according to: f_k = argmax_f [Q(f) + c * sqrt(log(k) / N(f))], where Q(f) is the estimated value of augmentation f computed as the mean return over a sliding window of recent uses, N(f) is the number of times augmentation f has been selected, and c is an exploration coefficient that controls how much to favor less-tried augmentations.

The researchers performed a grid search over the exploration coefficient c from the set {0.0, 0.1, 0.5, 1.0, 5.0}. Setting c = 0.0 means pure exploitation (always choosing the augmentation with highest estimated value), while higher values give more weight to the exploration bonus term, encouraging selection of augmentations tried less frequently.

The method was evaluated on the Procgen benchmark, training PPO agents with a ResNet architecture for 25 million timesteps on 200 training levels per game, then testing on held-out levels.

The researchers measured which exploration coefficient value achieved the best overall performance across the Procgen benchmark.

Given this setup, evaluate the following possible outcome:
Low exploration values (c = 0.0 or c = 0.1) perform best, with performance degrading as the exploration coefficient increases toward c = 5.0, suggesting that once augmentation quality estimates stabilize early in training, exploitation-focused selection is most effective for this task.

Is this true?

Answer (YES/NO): NO